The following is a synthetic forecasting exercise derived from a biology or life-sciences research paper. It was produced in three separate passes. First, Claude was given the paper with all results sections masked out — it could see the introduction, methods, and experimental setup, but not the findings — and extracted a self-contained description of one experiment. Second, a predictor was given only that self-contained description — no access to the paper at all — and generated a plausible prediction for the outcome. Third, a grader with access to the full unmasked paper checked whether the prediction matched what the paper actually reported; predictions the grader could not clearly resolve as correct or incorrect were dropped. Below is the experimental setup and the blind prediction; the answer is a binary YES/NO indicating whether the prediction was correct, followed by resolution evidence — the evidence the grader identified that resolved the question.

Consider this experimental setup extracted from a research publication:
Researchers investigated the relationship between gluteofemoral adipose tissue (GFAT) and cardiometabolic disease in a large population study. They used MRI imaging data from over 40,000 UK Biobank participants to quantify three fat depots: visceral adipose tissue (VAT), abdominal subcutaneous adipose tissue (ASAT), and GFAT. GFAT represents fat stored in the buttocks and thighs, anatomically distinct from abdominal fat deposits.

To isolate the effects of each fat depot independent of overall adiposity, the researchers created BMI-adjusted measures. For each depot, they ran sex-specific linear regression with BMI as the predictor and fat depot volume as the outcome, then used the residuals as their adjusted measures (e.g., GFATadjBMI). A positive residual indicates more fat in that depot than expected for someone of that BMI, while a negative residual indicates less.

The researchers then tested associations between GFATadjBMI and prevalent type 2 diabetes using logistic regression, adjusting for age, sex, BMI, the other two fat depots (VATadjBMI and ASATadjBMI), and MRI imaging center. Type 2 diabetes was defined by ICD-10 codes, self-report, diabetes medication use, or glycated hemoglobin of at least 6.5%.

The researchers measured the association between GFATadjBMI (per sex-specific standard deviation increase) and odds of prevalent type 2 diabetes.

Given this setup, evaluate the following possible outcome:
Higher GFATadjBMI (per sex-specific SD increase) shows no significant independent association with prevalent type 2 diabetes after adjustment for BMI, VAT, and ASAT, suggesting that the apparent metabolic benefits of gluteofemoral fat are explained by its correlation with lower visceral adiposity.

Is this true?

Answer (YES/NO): NO